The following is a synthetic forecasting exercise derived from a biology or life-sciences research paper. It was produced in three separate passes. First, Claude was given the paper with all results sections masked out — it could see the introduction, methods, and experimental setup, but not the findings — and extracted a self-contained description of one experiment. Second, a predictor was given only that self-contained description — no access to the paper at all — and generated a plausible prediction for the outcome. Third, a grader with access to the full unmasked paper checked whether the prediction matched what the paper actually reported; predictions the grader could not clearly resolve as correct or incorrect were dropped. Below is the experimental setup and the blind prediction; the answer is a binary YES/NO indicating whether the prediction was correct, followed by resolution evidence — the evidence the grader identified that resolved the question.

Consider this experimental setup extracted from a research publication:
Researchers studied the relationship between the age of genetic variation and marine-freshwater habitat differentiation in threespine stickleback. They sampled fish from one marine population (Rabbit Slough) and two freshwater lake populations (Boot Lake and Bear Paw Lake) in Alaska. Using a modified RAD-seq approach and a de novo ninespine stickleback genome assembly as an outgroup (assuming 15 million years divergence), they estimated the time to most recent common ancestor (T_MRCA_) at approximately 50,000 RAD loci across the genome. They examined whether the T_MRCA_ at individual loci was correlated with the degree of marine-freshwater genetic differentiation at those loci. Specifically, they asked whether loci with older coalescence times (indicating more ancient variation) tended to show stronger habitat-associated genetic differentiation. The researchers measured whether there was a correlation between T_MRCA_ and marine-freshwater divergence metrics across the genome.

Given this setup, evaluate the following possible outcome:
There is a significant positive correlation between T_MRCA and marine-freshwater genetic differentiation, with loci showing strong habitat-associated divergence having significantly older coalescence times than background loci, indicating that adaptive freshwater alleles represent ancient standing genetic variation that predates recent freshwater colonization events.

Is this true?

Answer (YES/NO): YES